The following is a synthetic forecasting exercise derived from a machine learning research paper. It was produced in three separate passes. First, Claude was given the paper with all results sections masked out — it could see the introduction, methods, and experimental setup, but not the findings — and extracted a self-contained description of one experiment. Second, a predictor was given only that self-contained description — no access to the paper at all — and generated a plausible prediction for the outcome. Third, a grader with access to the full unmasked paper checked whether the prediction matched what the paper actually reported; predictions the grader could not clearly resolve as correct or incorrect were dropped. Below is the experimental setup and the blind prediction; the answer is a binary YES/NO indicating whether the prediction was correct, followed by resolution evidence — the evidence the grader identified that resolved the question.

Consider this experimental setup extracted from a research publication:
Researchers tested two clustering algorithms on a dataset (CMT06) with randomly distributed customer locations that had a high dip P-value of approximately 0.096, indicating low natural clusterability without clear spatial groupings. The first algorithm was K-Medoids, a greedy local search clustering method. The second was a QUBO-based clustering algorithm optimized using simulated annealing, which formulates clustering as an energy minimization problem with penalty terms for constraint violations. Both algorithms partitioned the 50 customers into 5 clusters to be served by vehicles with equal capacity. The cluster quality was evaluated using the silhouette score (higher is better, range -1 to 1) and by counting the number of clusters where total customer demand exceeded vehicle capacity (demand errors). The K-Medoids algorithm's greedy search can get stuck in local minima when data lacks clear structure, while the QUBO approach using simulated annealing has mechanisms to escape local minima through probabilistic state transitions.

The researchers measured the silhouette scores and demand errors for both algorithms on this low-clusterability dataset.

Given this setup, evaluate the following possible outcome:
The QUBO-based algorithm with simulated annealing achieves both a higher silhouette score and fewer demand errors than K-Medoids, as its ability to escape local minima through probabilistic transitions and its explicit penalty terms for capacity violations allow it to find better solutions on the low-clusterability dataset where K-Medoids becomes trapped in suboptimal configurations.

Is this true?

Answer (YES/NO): YES